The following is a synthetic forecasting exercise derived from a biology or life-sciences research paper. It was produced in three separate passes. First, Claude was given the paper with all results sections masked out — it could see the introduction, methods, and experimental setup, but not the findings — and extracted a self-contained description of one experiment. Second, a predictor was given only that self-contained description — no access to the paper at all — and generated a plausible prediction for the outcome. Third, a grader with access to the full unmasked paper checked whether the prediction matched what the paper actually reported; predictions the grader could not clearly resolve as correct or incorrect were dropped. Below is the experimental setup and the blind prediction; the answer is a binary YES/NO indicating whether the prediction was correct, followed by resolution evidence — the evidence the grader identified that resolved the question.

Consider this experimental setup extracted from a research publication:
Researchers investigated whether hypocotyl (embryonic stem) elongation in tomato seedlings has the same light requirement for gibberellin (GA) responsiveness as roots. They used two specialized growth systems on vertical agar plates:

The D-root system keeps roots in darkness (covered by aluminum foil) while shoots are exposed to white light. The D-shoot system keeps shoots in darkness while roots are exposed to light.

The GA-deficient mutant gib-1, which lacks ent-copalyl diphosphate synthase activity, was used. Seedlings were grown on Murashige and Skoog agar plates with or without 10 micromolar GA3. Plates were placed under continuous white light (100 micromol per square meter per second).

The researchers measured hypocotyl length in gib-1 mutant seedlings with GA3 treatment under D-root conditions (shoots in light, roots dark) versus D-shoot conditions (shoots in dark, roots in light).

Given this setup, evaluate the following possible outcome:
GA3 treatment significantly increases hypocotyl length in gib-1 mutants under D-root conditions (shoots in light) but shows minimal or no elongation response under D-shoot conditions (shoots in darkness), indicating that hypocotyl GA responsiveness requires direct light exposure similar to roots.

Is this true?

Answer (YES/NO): NO